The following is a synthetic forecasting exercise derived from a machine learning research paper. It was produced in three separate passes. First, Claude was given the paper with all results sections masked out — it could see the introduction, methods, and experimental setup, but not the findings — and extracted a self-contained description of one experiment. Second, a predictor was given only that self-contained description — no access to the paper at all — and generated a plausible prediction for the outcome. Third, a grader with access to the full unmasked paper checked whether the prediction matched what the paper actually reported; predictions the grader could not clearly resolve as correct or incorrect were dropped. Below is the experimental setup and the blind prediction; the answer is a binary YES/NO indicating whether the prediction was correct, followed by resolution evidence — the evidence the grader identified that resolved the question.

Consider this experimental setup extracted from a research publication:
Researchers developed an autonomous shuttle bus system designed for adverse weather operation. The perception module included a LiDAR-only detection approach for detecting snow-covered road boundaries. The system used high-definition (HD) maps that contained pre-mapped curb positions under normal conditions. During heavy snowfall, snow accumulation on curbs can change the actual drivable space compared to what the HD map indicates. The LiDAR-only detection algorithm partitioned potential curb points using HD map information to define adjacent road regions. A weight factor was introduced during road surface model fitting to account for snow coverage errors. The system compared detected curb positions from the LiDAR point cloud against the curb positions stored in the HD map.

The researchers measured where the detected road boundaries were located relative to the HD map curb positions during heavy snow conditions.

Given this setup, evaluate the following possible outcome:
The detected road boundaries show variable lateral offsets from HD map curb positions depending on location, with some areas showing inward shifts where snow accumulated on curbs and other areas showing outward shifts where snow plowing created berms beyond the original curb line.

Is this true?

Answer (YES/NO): NO